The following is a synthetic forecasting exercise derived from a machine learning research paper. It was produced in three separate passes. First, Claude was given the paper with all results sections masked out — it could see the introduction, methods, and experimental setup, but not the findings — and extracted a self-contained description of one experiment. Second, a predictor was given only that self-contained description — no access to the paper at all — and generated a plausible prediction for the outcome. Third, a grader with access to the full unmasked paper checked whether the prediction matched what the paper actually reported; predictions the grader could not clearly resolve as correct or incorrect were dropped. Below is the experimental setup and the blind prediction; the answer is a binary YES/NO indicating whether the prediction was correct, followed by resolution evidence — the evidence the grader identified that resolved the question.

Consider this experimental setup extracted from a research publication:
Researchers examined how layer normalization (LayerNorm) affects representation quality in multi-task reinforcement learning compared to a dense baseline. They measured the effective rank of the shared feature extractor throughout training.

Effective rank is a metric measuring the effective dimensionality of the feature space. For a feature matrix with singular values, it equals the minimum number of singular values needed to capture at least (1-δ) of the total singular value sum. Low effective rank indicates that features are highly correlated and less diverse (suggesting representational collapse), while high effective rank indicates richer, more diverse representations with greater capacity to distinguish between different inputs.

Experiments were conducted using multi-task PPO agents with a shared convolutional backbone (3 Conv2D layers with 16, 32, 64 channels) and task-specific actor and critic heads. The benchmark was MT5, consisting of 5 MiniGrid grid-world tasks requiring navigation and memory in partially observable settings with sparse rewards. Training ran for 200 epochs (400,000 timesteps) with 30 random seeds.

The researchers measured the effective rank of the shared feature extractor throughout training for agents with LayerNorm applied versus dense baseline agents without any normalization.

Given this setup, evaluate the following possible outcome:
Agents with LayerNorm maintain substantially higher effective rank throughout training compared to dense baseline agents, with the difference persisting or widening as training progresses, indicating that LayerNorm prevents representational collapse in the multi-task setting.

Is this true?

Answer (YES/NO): NO